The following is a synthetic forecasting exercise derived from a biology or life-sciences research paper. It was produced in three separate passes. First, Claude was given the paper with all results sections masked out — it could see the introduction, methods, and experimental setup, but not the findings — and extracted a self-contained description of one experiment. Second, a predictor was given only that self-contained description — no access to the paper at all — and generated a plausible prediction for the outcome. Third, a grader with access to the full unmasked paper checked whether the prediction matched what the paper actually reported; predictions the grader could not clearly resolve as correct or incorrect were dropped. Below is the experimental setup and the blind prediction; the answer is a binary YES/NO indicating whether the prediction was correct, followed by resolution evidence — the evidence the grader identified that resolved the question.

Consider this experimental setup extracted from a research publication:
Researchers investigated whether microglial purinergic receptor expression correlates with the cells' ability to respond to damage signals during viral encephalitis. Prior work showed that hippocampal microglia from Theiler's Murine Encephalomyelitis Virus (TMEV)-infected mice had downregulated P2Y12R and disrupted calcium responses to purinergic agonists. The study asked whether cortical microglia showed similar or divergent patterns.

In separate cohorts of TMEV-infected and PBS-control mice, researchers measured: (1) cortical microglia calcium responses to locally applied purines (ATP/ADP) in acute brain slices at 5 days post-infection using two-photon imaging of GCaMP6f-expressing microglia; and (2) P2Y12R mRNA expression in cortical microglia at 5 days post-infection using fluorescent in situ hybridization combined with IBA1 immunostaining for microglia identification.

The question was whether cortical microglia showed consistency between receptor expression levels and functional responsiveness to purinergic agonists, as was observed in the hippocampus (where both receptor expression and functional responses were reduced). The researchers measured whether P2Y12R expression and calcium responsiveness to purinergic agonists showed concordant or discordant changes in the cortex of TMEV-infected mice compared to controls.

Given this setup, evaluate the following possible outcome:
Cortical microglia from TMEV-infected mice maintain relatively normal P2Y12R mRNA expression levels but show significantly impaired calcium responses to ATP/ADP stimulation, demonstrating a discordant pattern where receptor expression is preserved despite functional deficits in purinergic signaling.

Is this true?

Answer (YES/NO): NO